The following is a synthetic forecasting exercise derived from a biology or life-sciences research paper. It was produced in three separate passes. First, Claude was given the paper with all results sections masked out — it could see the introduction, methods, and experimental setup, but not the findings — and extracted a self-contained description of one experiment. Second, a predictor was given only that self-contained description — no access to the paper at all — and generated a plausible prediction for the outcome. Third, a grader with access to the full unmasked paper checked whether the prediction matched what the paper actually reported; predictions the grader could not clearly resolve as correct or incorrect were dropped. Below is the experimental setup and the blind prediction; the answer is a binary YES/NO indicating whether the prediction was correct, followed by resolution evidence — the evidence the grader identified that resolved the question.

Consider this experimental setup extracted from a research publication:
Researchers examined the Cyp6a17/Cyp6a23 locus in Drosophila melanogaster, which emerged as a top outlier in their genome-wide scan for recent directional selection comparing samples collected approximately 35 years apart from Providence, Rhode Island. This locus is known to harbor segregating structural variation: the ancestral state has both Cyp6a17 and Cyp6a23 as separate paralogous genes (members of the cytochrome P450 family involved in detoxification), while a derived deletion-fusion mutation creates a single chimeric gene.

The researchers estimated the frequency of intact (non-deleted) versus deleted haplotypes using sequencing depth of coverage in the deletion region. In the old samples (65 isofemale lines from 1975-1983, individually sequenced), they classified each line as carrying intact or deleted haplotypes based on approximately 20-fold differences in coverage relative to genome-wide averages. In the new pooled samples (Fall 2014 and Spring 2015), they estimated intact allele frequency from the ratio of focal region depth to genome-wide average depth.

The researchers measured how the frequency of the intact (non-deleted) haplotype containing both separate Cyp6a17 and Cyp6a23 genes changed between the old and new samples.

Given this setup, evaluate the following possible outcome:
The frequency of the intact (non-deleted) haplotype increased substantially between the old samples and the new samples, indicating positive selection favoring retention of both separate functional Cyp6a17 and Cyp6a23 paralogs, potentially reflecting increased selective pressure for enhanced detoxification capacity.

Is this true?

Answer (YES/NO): NO